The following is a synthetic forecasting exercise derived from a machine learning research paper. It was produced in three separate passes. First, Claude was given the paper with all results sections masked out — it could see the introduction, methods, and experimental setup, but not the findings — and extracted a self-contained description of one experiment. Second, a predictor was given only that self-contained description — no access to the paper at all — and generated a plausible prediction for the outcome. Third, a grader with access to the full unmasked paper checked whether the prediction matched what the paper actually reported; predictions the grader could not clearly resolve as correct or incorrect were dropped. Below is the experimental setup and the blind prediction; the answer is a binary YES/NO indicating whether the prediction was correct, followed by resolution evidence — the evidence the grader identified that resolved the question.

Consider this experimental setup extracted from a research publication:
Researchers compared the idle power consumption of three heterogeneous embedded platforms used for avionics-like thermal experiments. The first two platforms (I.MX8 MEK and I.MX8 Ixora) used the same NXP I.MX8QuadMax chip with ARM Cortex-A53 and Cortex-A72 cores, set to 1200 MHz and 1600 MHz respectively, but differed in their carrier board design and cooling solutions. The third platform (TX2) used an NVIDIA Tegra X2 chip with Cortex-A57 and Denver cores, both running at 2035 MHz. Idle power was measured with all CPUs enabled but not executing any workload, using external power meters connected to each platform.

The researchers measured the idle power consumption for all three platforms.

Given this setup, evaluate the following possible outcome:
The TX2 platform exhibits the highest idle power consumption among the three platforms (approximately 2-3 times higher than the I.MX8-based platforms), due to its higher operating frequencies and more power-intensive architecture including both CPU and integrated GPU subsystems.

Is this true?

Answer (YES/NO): NO